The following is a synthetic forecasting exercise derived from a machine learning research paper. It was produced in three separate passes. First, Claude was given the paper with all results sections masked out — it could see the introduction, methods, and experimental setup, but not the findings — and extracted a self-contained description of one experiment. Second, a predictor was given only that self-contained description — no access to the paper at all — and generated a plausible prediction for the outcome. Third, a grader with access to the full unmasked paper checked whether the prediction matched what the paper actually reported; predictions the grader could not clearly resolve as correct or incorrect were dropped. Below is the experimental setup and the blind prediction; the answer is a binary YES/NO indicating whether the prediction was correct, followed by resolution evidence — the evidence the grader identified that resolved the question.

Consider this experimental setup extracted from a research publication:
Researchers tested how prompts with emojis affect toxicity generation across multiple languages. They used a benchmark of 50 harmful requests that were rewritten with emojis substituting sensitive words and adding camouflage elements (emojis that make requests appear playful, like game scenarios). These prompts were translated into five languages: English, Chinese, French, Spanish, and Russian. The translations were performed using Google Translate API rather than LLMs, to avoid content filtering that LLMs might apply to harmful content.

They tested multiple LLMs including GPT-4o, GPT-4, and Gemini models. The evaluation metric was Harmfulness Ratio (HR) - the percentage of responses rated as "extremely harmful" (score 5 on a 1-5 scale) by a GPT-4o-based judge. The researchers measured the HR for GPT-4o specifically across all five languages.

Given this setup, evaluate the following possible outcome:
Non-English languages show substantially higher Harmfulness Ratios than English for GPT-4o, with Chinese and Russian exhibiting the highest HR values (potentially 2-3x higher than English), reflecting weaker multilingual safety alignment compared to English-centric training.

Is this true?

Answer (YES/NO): NO